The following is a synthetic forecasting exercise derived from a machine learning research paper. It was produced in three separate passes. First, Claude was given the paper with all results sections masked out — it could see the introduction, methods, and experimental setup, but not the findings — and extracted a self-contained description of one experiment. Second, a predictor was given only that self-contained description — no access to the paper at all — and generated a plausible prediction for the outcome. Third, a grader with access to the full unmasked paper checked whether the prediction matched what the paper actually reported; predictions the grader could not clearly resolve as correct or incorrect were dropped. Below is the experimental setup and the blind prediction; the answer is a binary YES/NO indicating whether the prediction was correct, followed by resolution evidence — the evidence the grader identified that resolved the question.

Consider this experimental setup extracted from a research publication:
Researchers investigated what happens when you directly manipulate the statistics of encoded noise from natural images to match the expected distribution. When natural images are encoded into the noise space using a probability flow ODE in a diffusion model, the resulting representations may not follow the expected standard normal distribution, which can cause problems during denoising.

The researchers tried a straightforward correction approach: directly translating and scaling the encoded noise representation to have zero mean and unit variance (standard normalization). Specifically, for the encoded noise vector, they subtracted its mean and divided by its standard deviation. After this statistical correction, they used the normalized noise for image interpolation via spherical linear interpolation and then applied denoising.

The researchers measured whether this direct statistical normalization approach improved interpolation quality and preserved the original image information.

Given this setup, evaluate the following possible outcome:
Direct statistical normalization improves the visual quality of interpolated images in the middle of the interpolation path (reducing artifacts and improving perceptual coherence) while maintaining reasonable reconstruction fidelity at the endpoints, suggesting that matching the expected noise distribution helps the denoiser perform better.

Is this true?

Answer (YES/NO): NO